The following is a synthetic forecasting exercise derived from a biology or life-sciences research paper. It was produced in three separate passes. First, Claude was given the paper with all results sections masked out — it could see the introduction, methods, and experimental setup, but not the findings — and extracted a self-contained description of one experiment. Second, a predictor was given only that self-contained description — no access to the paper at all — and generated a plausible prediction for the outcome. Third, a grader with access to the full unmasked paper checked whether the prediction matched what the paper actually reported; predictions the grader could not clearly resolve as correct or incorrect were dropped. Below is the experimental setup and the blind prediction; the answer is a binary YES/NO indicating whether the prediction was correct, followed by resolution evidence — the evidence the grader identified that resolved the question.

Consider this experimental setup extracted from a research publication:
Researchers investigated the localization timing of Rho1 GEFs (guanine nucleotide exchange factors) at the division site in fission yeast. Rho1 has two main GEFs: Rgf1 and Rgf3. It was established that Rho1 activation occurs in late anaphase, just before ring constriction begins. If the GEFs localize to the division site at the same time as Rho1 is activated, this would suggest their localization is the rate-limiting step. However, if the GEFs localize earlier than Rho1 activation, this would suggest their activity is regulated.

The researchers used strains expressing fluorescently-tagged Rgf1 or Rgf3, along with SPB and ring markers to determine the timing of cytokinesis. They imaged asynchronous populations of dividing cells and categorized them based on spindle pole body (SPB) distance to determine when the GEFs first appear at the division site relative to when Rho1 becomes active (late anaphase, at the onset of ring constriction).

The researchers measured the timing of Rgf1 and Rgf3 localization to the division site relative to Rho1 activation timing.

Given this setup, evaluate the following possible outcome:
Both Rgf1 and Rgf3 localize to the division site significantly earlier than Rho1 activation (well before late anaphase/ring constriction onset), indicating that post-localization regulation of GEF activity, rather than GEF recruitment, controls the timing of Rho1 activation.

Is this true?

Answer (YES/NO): YES